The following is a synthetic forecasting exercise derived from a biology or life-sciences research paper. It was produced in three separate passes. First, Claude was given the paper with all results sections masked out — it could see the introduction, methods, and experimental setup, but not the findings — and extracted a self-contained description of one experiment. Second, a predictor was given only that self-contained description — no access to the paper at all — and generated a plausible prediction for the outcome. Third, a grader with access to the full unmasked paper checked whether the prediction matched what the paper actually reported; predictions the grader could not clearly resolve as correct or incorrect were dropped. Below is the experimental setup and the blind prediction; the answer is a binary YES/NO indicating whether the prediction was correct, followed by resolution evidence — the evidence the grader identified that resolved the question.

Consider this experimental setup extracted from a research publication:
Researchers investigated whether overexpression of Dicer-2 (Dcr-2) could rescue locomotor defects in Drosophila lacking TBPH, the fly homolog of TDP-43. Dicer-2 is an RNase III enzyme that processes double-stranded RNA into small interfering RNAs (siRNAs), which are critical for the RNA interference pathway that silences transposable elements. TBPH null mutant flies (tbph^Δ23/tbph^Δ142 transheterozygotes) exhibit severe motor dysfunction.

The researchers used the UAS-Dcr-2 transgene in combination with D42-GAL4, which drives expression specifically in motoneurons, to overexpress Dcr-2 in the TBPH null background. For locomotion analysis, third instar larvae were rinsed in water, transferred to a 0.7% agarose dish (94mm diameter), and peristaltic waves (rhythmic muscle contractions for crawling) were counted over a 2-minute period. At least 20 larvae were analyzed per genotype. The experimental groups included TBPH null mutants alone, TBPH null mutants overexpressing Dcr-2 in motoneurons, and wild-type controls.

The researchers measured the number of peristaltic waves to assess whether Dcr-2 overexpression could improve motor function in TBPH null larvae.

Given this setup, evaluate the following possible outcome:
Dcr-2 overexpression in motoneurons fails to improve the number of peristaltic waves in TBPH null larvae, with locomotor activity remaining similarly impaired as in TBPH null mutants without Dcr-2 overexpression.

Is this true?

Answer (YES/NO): NO